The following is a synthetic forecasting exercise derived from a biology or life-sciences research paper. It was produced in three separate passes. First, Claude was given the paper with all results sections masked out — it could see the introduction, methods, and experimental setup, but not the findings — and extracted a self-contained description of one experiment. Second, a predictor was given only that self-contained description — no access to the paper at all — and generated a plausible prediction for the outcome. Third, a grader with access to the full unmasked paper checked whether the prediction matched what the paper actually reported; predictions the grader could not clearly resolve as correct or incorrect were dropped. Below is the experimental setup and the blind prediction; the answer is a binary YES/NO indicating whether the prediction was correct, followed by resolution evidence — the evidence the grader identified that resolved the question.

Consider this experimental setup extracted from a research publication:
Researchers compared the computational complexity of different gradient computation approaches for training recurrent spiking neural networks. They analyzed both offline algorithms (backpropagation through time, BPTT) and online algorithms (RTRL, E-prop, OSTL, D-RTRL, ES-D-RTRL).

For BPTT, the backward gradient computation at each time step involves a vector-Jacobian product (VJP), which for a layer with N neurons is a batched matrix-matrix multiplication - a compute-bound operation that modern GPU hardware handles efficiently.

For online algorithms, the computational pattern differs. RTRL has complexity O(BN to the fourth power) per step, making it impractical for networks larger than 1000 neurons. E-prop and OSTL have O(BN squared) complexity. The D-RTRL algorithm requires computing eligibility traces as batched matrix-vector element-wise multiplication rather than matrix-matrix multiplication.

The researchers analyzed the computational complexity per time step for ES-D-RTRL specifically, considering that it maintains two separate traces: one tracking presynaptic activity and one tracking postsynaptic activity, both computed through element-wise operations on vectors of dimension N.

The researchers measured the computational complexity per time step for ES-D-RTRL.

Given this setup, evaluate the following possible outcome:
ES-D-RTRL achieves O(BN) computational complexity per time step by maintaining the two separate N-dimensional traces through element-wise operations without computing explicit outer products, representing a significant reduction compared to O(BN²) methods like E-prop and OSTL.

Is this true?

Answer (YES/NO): YES